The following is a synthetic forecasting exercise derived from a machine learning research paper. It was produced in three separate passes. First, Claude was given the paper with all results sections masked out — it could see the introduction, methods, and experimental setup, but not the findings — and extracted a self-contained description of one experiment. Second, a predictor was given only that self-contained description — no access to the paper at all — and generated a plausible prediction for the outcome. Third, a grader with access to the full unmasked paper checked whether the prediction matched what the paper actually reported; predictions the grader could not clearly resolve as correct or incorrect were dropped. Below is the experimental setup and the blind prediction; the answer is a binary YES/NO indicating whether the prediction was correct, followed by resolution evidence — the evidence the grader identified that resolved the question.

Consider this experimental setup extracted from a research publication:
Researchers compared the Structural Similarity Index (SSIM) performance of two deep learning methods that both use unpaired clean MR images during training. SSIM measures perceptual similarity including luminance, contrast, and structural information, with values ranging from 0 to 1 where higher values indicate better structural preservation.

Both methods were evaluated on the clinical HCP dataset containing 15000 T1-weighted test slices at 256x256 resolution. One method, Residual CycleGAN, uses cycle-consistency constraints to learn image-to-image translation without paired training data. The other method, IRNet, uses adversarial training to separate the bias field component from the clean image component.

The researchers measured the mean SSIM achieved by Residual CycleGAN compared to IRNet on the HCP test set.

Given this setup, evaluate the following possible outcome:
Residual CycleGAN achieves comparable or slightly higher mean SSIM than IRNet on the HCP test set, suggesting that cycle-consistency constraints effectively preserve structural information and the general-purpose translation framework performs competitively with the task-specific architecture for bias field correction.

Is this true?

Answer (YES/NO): NO